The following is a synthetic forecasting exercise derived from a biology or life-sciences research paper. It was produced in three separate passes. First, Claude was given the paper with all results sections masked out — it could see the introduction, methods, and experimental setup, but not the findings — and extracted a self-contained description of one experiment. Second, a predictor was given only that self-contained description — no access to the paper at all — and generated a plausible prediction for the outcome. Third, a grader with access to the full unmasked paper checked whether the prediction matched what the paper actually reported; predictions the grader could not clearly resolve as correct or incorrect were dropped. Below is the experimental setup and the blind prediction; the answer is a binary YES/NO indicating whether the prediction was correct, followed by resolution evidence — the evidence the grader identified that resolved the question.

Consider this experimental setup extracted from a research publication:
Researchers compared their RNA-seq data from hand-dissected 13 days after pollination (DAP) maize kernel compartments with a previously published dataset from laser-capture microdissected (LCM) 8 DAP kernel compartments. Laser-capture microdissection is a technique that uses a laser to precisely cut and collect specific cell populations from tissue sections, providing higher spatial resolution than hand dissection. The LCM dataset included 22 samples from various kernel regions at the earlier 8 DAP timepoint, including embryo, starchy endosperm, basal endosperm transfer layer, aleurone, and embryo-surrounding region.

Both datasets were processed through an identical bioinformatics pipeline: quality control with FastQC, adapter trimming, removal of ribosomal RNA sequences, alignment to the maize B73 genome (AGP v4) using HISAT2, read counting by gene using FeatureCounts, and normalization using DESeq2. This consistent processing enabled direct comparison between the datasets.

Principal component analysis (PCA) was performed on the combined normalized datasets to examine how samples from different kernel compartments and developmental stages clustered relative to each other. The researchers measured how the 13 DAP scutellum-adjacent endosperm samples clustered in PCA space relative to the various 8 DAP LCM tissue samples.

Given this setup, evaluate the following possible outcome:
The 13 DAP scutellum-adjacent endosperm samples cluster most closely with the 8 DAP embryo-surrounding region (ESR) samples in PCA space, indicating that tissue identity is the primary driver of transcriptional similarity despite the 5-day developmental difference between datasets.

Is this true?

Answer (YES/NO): NO